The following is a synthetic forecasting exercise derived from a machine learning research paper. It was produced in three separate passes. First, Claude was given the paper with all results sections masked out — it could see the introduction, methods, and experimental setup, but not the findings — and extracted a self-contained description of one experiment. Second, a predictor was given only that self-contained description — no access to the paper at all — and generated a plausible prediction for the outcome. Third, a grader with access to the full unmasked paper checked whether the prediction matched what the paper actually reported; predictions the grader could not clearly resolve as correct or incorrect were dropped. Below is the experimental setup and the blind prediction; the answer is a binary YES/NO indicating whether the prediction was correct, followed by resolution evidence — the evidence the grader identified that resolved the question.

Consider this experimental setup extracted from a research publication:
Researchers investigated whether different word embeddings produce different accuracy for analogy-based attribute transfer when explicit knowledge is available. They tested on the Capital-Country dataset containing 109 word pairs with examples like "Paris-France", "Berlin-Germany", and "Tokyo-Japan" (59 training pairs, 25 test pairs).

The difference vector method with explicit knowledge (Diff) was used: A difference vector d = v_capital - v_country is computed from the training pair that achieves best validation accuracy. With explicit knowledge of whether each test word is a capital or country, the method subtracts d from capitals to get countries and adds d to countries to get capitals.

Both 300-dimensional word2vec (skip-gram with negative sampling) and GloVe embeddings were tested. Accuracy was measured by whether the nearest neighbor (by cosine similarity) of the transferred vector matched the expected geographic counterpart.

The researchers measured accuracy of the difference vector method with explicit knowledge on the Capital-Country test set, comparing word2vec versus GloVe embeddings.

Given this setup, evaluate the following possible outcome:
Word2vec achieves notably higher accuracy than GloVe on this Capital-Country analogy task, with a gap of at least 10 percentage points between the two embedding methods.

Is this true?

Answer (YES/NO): YES